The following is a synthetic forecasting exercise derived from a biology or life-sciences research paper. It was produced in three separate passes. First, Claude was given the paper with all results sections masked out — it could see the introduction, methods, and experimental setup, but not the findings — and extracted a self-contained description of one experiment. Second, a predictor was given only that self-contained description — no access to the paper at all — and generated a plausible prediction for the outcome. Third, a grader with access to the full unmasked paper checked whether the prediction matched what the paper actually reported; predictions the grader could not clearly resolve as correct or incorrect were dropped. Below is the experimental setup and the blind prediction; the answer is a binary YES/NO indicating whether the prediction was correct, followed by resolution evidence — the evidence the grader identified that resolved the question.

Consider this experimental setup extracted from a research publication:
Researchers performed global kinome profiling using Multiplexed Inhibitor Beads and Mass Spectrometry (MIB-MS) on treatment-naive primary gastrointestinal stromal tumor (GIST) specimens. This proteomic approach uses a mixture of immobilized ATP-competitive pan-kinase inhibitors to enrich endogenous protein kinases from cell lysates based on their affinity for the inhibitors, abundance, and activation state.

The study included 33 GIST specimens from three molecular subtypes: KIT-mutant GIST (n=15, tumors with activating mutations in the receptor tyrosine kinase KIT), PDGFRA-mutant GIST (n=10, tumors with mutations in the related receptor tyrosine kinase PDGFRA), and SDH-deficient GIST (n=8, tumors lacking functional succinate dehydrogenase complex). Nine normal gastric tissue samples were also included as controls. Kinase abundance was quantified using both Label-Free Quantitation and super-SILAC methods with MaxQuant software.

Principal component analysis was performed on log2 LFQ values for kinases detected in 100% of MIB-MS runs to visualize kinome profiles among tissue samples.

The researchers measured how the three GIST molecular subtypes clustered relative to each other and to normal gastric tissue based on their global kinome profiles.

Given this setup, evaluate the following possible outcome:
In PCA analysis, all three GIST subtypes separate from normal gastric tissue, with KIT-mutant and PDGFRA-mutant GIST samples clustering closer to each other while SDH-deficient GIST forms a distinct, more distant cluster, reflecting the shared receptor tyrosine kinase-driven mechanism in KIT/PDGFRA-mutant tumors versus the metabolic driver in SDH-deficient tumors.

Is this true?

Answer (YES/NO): YES